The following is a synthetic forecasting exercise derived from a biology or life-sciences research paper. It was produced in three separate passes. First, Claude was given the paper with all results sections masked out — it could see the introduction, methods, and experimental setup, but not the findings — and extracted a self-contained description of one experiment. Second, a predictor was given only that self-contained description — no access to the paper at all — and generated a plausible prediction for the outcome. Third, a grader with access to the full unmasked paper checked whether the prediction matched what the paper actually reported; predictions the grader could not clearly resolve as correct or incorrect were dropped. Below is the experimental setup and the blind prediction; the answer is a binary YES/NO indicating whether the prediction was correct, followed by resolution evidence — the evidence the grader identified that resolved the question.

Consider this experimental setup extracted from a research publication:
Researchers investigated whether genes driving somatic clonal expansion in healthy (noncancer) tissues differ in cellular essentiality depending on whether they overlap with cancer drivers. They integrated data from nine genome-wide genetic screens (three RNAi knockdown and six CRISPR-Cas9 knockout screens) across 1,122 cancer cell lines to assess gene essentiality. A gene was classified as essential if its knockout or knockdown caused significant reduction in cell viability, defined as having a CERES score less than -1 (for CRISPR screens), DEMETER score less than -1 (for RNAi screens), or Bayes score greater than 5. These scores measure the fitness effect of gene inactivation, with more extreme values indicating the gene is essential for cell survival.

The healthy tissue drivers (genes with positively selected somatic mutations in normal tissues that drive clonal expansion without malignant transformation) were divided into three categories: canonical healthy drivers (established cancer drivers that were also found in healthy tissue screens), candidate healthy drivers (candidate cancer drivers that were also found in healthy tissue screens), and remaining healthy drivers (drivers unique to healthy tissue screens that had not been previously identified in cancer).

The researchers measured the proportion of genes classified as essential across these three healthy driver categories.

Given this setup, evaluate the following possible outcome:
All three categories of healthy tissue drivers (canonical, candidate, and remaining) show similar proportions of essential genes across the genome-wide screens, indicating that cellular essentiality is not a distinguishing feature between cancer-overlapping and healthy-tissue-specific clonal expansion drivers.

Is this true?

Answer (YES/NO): NO